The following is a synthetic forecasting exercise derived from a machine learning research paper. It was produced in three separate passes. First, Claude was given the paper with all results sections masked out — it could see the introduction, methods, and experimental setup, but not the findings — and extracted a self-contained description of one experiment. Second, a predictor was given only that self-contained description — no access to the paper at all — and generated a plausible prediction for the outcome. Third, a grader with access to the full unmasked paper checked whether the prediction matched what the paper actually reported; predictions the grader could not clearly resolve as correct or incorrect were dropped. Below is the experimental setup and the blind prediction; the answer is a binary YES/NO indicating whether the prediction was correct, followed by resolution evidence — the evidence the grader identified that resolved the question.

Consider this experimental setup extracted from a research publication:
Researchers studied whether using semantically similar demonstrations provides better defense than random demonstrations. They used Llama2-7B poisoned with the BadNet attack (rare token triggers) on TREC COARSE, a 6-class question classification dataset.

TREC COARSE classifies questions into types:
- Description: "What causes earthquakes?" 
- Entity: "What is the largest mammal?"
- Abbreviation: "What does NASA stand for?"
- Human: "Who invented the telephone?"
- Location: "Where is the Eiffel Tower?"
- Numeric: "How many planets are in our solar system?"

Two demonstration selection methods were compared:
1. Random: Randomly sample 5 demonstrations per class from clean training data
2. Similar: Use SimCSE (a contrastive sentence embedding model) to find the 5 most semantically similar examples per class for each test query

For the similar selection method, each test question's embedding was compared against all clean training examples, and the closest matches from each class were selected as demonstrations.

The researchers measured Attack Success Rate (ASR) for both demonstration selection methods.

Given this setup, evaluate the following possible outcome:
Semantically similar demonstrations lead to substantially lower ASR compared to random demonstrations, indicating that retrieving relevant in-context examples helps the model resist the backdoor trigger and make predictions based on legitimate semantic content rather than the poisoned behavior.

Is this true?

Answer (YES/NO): NO